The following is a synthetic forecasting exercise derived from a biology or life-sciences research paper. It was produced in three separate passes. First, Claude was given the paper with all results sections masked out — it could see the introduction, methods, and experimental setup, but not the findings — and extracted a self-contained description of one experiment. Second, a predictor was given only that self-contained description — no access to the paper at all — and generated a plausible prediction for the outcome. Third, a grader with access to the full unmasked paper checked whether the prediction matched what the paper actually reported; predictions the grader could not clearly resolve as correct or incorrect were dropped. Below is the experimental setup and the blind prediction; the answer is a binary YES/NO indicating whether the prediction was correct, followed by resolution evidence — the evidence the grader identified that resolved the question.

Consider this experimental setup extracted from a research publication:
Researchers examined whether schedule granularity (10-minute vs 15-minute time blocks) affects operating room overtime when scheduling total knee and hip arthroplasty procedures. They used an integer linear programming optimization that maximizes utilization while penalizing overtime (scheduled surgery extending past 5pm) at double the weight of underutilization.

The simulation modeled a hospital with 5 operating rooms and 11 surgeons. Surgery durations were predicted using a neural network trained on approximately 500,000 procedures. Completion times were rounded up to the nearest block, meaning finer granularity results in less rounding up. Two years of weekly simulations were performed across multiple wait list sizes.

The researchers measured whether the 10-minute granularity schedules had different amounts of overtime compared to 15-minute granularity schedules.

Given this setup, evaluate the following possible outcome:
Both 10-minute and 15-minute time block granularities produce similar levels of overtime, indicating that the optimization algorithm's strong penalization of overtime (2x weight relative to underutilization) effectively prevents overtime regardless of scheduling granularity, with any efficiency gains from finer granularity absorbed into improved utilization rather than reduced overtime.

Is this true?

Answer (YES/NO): NO